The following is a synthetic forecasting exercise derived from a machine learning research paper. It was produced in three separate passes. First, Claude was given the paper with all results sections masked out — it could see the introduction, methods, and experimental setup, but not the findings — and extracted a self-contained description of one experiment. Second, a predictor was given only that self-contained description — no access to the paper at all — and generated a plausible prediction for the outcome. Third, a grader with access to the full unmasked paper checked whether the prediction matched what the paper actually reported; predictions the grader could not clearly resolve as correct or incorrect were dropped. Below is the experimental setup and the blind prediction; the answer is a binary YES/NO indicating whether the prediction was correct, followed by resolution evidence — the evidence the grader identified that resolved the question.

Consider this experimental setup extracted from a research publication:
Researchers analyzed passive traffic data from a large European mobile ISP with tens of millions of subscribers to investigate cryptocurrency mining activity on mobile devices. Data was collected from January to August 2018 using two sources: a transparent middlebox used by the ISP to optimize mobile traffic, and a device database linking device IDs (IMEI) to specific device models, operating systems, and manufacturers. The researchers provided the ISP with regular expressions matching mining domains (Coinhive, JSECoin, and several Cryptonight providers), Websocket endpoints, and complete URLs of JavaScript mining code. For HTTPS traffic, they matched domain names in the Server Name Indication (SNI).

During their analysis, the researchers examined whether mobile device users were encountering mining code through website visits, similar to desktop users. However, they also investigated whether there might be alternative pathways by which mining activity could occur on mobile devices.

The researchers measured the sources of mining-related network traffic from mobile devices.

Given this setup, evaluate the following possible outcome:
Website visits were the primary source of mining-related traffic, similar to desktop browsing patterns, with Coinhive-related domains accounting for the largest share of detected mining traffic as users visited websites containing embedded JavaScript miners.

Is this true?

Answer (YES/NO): NO